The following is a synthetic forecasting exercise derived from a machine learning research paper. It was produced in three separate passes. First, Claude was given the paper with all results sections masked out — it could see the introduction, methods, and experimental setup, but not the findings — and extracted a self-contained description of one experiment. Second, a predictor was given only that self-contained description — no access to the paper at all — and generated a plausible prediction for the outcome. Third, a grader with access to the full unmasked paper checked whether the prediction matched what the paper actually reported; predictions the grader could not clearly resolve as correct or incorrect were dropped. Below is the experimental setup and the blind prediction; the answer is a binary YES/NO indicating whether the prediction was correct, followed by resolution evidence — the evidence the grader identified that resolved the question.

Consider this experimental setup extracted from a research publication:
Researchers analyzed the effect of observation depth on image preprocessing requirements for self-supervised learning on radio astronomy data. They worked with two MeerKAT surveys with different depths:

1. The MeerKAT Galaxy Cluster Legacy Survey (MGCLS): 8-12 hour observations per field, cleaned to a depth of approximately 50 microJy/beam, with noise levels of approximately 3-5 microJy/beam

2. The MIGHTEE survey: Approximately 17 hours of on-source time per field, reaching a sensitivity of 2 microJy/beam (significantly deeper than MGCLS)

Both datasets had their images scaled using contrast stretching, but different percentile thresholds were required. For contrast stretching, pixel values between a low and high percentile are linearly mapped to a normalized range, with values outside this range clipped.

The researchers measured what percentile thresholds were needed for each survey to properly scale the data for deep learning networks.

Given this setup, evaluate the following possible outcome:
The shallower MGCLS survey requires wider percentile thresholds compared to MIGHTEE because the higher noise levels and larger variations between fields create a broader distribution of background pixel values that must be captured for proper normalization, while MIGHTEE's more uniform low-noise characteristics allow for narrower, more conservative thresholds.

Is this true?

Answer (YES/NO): NO